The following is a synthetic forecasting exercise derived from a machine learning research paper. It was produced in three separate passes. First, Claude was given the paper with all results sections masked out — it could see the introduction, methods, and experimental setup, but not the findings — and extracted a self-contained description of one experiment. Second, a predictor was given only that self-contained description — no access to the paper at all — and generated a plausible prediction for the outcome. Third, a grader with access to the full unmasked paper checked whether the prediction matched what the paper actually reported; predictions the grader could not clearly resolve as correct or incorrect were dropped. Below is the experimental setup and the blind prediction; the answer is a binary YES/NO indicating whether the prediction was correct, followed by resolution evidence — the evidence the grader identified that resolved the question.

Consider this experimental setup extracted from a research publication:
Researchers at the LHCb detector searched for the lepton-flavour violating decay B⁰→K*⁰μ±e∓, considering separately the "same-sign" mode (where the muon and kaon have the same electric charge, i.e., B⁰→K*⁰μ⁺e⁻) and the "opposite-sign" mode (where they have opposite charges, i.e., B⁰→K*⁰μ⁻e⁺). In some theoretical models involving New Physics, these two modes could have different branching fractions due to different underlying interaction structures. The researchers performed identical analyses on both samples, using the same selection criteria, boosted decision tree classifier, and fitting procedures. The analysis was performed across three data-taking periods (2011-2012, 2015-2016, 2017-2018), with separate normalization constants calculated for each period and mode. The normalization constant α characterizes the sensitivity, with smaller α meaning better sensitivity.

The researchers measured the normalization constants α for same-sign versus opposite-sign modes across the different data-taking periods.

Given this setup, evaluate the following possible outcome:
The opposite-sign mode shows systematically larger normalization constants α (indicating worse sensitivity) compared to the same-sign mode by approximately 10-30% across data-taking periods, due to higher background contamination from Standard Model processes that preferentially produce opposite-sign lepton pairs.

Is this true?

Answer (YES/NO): NO